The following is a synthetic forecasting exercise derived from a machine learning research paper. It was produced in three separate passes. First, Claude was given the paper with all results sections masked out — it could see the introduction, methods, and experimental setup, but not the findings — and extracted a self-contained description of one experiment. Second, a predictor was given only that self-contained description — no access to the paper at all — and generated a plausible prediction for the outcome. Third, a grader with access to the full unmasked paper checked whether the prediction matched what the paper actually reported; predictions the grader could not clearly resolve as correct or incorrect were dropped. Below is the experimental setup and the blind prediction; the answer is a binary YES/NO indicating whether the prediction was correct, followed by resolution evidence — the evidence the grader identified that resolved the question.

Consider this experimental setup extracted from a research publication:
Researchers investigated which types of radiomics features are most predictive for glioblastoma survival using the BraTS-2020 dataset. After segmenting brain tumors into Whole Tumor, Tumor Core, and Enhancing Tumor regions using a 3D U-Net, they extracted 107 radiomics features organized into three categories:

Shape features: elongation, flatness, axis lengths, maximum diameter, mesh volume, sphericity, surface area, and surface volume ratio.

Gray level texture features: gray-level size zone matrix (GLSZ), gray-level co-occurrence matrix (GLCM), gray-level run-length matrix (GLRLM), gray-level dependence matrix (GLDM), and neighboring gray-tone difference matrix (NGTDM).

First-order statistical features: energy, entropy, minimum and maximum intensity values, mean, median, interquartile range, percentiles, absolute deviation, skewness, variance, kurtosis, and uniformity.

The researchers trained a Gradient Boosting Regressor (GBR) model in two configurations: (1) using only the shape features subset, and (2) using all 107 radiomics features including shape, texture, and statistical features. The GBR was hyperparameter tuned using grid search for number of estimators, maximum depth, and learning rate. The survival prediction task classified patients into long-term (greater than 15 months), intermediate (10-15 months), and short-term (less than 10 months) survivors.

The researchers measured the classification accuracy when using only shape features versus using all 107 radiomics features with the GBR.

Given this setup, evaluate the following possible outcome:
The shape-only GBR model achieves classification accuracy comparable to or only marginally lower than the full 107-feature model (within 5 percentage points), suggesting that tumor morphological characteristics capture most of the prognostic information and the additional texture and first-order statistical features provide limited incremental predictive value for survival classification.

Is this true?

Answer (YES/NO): NO